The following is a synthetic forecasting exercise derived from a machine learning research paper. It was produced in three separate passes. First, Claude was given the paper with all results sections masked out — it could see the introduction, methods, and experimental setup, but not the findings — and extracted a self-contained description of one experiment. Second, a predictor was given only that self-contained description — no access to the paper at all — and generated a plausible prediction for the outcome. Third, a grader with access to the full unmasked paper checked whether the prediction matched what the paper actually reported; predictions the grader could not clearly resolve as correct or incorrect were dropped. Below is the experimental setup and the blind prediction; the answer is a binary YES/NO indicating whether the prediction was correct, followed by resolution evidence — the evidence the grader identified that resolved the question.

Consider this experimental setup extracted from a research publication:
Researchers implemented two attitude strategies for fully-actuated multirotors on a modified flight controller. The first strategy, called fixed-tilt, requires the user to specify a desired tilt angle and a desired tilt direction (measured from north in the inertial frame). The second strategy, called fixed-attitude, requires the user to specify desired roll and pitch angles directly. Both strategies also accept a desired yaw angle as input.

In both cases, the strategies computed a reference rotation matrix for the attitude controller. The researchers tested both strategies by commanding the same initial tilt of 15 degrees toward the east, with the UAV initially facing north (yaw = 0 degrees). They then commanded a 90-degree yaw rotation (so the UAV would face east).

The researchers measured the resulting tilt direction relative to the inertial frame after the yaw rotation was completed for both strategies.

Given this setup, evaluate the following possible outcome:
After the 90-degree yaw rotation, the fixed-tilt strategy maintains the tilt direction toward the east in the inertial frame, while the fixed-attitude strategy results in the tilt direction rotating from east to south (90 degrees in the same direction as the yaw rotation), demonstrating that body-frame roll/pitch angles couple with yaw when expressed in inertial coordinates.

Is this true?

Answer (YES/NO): YES